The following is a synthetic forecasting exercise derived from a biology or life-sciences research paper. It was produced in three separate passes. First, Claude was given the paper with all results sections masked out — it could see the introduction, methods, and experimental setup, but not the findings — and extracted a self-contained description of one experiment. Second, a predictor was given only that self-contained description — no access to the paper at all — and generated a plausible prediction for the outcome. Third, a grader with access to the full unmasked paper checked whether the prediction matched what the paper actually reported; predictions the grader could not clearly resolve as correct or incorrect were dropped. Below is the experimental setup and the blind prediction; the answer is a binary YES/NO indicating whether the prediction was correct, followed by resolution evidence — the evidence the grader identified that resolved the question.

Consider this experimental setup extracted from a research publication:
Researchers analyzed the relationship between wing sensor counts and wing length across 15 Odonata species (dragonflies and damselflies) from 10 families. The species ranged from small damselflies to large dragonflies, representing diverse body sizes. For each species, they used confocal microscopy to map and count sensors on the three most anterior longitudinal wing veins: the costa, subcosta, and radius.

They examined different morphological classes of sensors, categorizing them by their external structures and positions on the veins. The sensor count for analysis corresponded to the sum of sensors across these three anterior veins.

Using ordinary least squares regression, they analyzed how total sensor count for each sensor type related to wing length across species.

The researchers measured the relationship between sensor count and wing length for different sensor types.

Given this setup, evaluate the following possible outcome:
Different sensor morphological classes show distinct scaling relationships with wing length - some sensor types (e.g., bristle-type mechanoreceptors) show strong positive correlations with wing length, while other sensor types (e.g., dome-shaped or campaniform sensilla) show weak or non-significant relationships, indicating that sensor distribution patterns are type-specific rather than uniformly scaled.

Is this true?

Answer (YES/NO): NO